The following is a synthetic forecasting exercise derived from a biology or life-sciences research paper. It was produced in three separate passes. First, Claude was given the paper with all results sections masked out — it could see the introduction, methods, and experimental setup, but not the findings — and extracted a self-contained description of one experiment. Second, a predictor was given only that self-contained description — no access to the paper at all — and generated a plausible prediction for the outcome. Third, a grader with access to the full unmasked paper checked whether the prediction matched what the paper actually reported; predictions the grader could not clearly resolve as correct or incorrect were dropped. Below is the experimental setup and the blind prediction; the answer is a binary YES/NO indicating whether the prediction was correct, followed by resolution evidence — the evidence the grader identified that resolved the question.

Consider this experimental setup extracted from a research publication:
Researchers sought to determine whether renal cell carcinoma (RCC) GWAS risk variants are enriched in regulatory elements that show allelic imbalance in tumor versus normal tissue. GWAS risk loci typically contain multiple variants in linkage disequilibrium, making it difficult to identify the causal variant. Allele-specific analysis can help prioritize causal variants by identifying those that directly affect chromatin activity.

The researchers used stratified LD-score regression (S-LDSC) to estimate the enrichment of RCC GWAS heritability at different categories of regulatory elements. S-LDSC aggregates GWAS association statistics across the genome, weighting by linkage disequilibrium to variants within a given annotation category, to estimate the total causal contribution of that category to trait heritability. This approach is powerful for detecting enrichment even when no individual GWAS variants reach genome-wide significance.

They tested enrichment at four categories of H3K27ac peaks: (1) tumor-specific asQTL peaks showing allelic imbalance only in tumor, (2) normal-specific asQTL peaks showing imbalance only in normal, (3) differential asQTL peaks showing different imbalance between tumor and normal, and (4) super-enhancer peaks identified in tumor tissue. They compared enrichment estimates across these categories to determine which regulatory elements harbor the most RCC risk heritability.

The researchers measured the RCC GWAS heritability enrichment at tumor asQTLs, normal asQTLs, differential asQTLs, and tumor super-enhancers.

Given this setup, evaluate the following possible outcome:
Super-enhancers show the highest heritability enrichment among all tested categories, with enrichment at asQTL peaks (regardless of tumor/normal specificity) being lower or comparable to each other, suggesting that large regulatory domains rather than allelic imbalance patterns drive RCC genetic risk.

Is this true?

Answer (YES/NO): NO